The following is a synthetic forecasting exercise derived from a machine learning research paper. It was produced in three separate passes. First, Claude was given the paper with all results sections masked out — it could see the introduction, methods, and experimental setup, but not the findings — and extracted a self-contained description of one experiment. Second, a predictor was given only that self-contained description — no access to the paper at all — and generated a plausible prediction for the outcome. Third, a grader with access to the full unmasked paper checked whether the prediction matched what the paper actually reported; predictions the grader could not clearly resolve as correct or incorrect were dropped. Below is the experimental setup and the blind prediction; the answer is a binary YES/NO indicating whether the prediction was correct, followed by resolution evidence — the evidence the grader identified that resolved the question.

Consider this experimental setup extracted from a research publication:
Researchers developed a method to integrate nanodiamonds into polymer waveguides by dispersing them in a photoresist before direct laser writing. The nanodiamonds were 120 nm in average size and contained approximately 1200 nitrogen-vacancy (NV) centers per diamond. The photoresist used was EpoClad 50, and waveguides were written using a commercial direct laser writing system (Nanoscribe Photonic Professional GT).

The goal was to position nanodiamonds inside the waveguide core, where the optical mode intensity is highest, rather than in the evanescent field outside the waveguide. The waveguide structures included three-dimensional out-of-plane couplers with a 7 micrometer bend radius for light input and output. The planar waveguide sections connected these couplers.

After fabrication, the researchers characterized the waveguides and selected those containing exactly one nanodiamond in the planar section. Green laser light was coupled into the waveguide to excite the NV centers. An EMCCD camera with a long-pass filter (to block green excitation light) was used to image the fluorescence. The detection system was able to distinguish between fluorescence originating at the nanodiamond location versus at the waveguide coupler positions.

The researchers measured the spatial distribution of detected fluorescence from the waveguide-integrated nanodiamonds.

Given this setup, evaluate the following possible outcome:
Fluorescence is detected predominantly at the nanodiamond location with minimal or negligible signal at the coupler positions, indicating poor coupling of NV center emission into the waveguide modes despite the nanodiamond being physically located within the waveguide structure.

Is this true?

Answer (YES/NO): NO